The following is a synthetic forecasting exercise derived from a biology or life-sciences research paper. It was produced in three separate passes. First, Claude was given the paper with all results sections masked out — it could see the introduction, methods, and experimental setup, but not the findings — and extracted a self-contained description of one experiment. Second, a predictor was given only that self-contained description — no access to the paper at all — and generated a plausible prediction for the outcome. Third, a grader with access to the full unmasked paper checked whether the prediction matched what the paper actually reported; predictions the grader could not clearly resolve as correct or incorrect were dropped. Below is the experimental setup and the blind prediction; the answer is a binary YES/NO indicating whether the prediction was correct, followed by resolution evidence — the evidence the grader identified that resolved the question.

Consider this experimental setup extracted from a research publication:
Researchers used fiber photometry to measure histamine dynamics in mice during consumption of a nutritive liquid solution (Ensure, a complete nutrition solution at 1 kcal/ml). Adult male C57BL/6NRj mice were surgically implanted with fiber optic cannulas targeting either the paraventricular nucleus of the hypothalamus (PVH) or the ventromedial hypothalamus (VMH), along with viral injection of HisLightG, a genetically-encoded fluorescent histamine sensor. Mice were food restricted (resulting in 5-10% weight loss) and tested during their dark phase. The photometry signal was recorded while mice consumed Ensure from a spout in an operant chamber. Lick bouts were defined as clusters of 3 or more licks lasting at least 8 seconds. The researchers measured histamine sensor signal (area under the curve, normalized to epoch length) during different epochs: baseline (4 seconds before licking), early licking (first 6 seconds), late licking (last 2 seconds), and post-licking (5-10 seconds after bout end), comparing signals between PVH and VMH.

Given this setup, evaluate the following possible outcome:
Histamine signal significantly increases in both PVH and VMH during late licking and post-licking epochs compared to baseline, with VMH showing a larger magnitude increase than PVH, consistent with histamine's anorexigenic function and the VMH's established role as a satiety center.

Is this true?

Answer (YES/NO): NO